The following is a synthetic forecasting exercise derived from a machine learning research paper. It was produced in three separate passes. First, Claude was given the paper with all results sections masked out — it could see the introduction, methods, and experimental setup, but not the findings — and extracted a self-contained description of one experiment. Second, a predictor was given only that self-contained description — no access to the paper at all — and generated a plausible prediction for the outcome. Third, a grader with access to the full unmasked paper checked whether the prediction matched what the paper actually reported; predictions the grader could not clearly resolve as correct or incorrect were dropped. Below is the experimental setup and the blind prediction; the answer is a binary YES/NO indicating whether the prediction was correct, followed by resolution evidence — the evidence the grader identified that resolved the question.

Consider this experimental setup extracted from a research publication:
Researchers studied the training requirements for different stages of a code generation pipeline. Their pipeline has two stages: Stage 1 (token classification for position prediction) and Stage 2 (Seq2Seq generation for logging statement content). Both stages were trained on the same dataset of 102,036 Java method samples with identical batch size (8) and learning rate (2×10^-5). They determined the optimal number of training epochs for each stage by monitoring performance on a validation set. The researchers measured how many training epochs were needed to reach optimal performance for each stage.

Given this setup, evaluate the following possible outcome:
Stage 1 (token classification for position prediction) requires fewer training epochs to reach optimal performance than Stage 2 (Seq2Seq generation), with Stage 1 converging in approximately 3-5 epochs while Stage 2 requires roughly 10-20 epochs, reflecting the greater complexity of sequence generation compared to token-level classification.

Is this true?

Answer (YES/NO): NO